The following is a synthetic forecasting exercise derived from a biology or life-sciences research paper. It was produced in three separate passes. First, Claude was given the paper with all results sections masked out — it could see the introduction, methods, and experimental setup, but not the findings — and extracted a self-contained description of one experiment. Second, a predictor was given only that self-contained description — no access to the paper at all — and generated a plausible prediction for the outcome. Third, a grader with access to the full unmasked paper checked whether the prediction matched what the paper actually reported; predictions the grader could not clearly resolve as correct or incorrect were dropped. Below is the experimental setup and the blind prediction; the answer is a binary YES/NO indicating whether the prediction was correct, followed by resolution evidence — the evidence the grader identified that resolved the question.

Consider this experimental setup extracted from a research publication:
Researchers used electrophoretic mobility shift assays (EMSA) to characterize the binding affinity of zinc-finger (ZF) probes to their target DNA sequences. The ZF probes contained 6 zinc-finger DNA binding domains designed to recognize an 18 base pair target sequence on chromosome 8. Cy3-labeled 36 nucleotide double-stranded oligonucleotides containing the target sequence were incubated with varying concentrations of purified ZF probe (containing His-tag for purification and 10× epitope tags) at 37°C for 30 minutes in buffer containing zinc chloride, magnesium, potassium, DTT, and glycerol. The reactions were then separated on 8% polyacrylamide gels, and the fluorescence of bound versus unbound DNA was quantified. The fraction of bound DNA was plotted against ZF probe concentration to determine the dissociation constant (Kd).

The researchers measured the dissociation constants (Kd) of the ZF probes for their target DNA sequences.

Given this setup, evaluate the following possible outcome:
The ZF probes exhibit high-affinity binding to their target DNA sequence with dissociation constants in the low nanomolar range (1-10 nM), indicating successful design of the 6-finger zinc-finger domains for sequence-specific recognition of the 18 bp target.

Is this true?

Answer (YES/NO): NO